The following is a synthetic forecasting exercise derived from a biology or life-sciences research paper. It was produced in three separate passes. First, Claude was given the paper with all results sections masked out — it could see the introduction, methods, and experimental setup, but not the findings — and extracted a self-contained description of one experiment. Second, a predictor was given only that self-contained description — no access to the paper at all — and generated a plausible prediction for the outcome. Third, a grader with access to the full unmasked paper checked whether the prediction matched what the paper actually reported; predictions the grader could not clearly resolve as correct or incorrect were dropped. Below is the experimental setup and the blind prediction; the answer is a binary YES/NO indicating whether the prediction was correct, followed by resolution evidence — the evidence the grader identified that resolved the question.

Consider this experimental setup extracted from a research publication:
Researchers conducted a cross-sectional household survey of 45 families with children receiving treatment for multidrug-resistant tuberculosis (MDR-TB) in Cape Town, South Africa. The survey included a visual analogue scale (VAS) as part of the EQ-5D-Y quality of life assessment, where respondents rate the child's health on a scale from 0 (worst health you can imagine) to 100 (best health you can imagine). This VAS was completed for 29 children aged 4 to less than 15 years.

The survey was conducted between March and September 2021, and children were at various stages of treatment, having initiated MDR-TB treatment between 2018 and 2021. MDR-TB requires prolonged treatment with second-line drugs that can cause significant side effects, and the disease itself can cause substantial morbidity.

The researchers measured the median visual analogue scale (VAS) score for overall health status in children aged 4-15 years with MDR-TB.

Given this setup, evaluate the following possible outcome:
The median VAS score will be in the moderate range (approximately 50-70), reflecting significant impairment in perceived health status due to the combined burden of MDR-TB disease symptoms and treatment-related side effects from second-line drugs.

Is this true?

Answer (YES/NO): NO